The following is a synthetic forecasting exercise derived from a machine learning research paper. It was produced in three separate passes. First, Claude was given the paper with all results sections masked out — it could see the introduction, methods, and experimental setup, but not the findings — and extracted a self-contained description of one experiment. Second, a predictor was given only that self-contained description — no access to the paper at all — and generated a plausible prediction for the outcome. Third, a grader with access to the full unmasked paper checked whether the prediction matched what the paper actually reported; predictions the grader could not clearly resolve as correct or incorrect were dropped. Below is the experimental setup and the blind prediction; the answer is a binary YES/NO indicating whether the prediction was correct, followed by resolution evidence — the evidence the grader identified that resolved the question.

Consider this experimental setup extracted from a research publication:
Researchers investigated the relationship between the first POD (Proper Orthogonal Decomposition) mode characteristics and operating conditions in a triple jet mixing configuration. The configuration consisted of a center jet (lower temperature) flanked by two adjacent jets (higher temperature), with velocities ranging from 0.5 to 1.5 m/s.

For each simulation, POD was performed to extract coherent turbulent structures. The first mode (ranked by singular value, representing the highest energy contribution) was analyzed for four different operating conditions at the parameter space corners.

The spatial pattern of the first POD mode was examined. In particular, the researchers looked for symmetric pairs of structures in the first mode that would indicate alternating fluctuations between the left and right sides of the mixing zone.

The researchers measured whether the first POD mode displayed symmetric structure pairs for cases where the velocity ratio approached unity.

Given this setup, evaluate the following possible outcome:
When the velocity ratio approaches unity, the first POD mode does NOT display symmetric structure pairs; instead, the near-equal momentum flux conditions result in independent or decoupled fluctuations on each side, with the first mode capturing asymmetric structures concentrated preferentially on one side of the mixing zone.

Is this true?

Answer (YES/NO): NO